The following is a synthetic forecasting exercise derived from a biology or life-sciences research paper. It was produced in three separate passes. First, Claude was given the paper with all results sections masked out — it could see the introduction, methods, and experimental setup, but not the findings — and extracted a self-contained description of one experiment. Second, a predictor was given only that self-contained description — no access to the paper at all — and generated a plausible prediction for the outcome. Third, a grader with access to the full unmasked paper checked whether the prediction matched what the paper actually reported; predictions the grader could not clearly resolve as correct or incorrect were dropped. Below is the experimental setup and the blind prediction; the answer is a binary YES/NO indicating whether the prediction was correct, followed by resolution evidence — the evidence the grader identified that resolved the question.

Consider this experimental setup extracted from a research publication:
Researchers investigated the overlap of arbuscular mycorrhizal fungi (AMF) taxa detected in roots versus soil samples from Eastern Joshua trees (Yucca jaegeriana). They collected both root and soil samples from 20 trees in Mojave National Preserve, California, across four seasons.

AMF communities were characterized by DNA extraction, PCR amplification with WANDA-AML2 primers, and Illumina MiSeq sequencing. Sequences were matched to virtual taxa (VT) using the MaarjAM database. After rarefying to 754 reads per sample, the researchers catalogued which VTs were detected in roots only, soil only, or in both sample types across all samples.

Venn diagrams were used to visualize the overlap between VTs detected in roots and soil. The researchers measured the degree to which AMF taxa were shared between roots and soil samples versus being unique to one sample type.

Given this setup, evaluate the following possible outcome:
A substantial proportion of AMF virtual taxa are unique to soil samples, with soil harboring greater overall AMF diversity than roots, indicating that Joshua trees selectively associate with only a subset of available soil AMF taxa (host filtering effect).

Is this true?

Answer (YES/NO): NO